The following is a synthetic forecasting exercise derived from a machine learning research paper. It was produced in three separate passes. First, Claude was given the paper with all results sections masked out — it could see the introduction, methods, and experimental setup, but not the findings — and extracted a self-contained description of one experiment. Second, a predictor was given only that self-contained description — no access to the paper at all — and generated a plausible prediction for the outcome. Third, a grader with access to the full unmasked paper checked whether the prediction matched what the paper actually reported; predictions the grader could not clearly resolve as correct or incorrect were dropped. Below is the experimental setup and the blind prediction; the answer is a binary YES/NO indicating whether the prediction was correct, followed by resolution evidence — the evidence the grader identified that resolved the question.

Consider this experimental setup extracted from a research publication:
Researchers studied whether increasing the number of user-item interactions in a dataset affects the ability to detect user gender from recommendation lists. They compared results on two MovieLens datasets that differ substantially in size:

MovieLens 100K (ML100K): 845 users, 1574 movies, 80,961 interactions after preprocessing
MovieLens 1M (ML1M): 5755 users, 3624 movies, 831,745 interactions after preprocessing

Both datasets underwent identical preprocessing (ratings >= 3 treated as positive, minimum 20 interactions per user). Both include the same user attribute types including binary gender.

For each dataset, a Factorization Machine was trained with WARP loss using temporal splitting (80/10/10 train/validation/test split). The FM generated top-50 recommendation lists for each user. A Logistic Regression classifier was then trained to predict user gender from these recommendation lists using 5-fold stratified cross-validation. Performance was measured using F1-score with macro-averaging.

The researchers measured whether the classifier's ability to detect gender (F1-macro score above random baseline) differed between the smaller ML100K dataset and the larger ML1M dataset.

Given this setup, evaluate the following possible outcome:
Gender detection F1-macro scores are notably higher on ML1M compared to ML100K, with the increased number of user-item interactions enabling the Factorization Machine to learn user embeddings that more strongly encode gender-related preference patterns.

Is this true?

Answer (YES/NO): NO